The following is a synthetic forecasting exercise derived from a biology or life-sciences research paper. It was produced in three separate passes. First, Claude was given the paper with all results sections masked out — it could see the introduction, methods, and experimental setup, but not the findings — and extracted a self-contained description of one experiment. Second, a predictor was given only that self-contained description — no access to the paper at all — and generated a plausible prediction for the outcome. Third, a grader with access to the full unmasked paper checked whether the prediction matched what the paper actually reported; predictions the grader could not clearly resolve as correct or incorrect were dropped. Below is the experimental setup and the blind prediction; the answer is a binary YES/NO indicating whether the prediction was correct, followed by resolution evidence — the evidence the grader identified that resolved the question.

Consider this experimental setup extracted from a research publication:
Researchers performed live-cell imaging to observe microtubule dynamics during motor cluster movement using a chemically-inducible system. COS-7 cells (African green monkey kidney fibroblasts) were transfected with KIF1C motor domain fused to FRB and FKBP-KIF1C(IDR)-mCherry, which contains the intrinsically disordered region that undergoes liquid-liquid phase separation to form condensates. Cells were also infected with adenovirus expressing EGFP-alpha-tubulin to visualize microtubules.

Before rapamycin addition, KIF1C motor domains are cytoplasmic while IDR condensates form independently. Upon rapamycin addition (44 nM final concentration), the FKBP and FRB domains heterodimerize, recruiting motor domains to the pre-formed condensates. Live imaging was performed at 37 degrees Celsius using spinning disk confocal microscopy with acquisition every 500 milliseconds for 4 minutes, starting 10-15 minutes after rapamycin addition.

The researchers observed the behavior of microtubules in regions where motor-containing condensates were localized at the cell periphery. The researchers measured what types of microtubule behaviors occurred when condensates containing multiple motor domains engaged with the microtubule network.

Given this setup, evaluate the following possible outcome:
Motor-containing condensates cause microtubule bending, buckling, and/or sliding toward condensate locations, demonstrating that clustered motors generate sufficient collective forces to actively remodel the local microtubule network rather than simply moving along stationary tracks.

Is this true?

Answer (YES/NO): YES